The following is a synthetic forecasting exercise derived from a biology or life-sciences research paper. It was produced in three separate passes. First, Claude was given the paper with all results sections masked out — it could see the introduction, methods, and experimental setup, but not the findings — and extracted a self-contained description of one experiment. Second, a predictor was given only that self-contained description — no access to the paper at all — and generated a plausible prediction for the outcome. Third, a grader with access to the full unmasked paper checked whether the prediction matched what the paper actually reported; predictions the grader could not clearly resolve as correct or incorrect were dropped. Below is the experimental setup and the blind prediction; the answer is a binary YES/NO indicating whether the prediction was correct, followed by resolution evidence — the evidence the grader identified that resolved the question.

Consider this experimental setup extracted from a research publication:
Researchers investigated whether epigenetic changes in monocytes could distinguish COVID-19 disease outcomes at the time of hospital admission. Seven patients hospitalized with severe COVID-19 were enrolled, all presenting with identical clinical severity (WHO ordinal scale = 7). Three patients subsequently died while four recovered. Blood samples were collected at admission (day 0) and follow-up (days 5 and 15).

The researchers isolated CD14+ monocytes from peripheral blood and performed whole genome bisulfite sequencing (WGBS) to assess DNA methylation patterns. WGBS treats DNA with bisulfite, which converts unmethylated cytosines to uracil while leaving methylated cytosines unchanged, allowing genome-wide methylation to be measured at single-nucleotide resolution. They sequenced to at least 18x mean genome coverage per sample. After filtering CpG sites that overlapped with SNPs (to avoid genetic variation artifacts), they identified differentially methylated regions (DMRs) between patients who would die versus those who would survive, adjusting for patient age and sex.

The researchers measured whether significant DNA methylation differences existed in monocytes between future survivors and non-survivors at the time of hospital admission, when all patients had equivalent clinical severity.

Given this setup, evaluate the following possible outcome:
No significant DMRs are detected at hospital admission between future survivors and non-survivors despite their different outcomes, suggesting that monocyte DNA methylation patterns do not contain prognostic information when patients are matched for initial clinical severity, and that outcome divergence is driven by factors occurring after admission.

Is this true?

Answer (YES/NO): NO